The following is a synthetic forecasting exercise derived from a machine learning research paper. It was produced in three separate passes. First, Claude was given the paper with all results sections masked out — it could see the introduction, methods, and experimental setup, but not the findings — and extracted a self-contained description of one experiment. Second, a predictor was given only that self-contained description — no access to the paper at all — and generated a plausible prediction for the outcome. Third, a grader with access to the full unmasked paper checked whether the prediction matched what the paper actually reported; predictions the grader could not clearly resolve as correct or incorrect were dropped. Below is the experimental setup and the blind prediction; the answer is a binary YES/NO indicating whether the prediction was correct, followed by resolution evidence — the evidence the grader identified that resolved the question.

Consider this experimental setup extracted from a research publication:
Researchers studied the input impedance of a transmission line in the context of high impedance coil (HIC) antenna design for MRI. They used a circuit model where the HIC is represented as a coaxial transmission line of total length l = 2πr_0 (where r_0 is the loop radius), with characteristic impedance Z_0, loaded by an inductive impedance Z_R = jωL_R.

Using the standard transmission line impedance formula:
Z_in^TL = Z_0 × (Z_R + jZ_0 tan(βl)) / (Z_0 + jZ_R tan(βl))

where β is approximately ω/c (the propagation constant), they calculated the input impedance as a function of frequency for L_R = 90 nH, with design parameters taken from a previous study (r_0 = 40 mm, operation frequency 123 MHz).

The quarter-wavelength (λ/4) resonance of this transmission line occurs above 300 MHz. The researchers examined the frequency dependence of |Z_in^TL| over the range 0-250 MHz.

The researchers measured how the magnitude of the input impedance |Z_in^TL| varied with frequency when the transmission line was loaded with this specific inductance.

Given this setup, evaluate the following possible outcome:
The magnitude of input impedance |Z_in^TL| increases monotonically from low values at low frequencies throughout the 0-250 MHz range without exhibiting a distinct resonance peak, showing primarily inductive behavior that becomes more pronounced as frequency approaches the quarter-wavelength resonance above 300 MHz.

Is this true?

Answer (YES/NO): NO